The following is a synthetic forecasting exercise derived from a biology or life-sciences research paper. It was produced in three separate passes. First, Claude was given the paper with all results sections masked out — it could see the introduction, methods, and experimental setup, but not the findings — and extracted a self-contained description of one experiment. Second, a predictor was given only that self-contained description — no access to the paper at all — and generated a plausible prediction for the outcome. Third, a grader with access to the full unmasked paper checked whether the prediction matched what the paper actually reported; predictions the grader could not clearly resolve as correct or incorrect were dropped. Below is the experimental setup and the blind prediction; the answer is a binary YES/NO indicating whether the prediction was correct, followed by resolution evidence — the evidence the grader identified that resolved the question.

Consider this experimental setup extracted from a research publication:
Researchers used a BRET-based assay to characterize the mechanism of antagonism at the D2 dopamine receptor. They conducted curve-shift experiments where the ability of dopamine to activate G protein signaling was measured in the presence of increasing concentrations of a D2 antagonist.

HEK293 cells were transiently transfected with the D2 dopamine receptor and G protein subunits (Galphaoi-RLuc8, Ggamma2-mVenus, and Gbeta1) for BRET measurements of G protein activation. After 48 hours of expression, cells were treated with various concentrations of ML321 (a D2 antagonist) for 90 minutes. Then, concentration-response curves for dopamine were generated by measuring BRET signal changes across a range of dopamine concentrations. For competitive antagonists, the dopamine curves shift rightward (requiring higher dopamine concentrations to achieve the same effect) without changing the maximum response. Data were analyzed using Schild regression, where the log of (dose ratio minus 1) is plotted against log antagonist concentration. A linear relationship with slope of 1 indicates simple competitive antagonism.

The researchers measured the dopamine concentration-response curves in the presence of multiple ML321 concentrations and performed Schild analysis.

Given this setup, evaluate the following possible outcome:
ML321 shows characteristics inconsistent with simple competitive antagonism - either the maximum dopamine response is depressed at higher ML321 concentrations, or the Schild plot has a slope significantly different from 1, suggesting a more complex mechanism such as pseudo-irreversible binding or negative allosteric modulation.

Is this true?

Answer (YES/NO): NO